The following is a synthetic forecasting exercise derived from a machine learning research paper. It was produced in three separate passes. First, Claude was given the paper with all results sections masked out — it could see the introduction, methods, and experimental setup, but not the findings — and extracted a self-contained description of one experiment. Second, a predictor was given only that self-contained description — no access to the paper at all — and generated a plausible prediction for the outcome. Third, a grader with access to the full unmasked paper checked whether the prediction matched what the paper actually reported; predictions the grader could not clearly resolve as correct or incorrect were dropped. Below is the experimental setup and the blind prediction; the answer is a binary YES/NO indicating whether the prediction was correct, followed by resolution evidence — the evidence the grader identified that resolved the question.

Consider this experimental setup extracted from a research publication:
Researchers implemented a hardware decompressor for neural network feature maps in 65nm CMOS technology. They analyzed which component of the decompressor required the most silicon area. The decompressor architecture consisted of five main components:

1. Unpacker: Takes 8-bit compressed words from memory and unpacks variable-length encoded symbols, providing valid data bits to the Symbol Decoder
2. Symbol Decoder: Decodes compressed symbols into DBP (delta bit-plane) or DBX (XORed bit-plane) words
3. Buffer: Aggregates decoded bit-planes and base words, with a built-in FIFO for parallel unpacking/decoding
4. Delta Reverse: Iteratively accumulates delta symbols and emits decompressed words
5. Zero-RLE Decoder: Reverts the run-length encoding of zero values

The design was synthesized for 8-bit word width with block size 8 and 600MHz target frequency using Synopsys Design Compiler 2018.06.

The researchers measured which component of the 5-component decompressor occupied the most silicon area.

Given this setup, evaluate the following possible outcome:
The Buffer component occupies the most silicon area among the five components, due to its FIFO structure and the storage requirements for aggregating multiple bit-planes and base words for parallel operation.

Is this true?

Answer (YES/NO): YES